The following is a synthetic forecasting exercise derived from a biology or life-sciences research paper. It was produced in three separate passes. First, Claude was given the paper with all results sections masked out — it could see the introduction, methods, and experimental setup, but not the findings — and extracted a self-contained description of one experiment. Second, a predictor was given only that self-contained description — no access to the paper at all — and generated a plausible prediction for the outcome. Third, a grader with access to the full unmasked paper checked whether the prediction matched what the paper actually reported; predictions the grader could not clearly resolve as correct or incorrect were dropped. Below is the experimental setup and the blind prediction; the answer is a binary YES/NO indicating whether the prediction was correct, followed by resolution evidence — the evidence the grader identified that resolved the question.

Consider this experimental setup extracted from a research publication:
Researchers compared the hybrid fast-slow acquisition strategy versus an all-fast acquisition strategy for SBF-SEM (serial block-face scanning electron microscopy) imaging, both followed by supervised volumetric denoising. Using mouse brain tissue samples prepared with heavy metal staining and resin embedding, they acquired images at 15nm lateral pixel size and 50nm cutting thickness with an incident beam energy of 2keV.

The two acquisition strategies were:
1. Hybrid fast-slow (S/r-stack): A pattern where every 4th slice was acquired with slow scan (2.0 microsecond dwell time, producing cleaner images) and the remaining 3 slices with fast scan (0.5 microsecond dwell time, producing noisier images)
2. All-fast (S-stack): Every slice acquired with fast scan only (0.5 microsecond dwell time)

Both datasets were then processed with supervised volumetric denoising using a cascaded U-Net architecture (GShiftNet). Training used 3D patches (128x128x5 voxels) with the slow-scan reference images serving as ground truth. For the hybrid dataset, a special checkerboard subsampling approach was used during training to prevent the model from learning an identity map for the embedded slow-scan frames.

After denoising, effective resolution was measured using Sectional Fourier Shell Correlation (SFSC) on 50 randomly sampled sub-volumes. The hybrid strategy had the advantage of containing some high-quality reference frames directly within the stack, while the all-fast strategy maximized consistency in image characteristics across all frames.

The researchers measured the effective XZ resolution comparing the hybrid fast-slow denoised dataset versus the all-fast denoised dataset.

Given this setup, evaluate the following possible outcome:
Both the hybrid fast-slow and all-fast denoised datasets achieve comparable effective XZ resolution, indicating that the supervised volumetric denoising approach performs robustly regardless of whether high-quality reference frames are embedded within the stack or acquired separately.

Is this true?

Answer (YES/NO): NO